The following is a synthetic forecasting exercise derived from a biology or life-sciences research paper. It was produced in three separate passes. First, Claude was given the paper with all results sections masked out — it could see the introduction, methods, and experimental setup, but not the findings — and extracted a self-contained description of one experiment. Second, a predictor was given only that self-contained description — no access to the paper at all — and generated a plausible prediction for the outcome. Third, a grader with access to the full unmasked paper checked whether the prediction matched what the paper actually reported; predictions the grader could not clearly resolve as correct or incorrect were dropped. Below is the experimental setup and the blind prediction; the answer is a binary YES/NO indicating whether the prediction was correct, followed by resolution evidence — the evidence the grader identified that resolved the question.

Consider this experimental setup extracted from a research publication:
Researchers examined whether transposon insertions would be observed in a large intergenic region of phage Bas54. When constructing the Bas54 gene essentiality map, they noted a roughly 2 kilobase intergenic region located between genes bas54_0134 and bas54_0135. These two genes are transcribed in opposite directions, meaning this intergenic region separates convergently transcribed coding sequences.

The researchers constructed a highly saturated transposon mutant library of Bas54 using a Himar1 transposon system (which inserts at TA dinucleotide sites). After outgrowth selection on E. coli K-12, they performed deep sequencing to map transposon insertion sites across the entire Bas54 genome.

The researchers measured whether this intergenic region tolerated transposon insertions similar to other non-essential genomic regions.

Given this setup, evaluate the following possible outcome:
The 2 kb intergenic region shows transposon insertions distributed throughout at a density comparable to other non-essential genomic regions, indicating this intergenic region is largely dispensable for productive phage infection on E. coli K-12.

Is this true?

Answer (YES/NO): NO